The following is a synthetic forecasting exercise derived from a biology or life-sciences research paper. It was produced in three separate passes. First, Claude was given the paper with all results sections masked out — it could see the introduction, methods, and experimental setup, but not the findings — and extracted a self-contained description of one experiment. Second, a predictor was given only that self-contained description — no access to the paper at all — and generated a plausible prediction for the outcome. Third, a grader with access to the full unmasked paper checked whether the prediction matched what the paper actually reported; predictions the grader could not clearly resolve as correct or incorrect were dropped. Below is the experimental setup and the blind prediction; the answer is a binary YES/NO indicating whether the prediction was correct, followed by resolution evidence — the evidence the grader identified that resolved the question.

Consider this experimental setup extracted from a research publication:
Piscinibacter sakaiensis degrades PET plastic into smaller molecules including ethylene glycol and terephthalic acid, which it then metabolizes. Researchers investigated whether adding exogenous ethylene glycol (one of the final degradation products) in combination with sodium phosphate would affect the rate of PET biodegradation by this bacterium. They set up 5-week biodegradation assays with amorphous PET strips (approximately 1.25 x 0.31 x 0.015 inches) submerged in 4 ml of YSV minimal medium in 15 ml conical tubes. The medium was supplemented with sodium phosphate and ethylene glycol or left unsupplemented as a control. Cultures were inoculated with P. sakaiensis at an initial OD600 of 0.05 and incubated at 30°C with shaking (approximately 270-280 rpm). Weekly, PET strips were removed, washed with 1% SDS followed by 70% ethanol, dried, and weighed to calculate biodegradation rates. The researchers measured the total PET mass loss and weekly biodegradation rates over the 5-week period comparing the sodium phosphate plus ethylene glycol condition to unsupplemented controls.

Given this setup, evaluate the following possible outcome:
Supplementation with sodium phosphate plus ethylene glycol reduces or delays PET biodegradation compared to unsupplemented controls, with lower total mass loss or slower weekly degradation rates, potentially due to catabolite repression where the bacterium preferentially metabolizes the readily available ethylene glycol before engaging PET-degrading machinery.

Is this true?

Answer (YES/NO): NO